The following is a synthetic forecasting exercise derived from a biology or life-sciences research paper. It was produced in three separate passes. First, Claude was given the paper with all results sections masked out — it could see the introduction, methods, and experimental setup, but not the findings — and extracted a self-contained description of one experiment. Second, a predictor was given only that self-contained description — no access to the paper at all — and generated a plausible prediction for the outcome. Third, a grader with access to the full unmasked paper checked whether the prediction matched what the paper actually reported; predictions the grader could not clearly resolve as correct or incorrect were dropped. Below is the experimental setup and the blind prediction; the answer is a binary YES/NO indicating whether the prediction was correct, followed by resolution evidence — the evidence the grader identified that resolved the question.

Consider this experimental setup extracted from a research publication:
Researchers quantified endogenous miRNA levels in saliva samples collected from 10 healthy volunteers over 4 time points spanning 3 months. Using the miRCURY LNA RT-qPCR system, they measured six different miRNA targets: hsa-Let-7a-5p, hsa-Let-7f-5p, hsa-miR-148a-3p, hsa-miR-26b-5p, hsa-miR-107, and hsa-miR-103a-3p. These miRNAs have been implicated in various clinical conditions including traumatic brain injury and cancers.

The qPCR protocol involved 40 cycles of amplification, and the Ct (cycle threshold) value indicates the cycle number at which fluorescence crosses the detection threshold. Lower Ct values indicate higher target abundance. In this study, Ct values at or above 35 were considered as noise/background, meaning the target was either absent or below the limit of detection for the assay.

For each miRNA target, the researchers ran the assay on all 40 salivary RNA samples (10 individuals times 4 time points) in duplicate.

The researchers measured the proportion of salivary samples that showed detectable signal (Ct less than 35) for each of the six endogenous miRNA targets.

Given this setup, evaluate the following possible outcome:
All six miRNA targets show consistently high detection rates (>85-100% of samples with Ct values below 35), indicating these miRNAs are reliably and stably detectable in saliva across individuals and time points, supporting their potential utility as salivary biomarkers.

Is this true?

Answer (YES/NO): NO